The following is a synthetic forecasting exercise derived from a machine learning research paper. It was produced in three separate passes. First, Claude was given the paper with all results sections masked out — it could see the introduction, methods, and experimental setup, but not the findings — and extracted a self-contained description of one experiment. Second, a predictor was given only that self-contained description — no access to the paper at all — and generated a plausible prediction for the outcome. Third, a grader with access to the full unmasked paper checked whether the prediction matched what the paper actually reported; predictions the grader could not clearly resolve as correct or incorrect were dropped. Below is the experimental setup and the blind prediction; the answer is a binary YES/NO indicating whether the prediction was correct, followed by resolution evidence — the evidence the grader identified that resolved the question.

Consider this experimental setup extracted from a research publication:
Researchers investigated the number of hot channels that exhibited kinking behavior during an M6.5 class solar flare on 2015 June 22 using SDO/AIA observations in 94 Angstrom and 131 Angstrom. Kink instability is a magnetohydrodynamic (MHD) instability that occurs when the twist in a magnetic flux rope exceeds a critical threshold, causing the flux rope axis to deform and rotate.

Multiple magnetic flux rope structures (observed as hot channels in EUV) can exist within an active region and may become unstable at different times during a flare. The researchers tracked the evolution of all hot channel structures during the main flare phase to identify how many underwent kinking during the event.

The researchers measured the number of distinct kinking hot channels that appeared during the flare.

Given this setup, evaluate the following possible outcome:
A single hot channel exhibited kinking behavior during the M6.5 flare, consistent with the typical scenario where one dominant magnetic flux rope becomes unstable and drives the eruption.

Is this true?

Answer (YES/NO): NO